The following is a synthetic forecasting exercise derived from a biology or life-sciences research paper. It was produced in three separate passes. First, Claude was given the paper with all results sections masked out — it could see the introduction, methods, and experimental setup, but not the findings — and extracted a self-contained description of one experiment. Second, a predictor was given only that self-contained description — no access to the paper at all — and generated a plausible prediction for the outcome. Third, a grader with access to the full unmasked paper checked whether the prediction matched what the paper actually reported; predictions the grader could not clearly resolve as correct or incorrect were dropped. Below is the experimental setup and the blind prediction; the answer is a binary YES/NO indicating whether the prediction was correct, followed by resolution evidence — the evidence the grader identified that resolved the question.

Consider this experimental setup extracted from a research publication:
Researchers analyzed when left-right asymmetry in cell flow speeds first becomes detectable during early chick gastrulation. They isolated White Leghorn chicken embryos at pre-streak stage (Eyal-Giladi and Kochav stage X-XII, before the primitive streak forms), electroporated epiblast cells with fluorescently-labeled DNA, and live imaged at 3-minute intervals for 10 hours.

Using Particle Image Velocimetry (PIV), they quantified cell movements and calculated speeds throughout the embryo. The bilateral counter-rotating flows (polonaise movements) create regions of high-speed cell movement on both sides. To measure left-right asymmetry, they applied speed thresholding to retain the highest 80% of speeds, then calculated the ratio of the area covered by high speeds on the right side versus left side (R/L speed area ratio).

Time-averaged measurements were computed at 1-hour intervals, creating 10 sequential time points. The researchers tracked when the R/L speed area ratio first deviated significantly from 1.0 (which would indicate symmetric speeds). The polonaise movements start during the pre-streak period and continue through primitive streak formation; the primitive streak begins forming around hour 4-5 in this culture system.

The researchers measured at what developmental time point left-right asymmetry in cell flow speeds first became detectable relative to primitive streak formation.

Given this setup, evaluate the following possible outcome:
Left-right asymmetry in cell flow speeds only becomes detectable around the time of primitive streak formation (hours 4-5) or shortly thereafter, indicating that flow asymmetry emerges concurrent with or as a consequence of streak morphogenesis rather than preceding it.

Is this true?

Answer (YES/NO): NO